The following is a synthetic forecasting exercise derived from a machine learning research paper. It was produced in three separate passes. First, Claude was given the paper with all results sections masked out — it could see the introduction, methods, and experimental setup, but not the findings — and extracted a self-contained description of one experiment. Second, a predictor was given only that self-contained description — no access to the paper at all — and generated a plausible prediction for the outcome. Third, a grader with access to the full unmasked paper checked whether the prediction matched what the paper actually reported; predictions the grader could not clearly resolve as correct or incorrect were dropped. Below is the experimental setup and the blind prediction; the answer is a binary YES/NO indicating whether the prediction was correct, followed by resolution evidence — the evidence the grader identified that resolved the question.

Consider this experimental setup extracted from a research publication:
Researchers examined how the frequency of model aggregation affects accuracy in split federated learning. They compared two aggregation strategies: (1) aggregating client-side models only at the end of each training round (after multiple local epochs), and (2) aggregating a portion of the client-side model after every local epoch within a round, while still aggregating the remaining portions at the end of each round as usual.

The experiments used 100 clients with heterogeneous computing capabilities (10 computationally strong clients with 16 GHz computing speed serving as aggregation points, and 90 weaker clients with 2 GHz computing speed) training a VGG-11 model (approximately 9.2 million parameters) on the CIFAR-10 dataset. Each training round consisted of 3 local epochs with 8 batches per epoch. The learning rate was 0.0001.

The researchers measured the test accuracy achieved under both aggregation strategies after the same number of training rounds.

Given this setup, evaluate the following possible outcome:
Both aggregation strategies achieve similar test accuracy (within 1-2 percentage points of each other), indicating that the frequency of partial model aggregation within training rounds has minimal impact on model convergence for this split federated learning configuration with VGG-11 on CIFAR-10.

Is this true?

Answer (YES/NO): NO